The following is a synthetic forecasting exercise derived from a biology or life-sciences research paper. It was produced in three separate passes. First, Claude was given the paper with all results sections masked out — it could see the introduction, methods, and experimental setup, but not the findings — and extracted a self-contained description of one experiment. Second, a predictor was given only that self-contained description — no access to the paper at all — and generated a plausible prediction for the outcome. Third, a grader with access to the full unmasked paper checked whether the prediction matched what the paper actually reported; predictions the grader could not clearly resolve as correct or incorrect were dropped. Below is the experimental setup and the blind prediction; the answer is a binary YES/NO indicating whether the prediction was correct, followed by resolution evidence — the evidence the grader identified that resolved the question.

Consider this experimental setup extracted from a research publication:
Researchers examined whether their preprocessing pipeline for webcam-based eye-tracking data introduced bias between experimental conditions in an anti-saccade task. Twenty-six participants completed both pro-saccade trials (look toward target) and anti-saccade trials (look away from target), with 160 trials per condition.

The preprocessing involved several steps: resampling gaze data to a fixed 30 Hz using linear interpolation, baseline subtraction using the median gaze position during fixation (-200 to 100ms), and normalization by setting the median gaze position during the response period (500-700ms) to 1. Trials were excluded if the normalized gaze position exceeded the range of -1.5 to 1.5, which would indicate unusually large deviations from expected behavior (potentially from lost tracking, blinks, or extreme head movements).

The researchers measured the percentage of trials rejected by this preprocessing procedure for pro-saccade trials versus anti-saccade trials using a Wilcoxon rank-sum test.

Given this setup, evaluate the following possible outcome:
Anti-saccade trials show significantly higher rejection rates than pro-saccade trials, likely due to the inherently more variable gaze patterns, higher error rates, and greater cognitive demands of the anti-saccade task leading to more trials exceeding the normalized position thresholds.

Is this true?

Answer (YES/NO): NO